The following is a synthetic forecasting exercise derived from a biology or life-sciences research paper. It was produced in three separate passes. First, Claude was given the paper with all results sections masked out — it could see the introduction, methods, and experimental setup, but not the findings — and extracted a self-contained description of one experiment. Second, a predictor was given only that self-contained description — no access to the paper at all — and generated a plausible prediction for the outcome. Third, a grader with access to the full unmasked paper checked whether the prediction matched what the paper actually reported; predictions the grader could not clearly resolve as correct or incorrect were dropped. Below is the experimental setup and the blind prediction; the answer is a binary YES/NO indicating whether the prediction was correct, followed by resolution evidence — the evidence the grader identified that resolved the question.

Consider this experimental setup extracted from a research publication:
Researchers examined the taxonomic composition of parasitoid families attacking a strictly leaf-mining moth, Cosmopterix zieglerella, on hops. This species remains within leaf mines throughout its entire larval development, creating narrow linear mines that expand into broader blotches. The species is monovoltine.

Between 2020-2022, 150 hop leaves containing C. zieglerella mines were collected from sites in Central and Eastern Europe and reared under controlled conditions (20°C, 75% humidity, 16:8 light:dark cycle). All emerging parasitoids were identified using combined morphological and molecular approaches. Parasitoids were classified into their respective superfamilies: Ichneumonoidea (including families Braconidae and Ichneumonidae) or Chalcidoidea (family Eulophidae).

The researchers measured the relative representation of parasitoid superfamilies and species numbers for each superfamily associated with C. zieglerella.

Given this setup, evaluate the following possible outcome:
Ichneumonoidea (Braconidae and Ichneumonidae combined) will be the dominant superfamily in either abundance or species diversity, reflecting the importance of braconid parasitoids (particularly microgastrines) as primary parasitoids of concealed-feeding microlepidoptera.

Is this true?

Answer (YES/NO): NO